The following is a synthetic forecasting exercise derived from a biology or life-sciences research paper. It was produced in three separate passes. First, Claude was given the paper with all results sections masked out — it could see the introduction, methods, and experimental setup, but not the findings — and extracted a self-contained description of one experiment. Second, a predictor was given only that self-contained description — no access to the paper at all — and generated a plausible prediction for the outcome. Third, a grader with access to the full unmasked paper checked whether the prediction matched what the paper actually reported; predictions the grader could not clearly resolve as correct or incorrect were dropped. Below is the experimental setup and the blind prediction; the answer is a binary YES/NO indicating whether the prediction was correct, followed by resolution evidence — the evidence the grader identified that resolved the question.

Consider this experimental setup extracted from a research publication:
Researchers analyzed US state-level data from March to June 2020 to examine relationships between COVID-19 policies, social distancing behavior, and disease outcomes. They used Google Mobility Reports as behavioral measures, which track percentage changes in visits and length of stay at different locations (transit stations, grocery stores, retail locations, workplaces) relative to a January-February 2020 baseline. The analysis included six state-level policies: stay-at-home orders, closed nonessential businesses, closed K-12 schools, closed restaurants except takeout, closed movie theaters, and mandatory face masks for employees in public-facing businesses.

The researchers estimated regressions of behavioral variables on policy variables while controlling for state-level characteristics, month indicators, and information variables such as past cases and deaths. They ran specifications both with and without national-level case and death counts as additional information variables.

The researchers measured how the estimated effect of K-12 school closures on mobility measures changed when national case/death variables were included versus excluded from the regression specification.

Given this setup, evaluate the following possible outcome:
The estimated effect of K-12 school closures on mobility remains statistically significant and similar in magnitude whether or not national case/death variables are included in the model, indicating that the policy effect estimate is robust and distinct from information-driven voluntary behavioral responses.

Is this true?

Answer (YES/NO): NO